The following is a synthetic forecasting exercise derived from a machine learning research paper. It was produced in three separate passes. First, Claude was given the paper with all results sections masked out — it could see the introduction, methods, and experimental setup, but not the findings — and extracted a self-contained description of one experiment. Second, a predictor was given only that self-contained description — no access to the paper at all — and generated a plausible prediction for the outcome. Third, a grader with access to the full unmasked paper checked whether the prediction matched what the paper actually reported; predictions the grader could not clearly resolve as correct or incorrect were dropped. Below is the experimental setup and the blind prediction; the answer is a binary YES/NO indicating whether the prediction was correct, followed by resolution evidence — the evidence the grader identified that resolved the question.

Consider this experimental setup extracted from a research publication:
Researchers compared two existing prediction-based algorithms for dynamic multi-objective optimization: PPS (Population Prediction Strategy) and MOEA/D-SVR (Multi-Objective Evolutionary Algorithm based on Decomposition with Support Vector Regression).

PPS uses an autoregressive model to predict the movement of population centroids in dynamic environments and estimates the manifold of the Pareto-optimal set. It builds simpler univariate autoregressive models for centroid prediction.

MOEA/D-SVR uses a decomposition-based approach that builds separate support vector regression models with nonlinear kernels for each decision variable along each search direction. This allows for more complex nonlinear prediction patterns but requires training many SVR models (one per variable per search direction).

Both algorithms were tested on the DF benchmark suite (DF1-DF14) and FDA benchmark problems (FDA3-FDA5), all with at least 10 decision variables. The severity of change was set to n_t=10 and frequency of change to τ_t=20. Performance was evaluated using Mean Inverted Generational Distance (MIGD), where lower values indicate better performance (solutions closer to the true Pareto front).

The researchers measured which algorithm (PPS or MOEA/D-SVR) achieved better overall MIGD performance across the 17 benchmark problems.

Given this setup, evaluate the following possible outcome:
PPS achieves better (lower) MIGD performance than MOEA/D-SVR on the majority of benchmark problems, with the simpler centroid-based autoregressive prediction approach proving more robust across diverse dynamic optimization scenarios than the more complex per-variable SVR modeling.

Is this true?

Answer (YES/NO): YES